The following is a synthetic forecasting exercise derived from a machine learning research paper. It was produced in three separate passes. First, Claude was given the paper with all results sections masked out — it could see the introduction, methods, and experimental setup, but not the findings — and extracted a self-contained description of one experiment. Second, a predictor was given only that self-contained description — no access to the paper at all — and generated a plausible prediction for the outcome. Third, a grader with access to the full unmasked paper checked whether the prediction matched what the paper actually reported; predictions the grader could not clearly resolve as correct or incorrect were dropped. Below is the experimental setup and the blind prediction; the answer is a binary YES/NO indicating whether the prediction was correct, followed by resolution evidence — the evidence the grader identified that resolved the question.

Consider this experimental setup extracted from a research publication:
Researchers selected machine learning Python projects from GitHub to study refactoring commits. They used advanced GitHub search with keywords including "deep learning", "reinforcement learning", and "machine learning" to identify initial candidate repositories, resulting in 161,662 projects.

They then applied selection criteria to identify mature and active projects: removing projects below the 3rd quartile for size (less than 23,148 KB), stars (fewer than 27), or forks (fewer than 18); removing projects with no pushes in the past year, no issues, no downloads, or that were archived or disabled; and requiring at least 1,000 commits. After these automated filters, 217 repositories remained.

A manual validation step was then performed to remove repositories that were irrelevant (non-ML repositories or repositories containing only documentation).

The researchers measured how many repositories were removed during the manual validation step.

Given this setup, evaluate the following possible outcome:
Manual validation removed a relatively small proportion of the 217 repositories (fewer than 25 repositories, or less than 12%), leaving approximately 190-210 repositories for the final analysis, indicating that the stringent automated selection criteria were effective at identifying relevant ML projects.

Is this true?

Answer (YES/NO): YES